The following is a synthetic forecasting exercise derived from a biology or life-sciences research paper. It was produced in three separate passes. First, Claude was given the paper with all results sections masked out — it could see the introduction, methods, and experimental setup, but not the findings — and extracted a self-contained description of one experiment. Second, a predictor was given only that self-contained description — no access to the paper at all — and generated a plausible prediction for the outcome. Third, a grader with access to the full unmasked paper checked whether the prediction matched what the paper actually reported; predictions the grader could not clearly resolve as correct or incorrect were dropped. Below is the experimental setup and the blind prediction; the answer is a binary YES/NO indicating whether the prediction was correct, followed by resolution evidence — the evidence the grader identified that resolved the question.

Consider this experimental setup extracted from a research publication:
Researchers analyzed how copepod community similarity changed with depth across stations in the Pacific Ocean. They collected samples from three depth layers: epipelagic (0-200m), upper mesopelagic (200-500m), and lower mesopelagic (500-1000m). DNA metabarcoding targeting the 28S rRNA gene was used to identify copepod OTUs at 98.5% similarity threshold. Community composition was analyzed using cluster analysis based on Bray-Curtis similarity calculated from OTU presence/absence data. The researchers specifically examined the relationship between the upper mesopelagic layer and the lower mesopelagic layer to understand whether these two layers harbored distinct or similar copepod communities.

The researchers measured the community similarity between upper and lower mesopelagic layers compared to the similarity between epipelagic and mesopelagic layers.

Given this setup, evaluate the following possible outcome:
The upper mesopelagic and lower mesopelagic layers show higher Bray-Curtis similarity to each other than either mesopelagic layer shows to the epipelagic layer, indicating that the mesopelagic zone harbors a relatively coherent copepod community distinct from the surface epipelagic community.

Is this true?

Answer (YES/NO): YES